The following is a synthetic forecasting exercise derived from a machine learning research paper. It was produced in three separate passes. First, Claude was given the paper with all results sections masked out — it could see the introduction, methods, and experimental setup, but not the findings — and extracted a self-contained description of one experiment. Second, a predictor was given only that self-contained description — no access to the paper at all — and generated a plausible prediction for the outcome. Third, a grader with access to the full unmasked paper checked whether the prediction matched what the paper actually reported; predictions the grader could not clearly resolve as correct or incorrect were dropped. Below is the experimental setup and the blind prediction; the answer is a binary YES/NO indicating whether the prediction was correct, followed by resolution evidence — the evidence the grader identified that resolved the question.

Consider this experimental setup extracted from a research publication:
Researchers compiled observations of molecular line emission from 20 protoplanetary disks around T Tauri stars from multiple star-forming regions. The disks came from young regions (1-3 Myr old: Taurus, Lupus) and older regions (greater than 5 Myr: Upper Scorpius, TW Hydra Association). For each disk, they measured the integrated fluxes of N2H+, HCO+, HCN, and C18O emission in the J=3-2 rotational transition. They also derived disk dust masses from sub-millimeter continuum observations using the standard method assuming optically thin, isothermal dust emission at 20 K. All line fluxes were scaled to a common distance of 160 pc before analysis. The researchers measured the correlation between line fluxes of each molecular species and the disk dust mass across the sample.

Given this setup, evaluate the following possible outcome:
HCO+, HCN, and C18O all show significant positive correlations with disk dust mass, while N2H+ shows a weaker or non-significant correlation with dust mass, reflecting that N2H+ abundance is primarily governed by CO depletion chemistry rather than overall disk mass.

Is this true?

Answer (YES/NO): NO